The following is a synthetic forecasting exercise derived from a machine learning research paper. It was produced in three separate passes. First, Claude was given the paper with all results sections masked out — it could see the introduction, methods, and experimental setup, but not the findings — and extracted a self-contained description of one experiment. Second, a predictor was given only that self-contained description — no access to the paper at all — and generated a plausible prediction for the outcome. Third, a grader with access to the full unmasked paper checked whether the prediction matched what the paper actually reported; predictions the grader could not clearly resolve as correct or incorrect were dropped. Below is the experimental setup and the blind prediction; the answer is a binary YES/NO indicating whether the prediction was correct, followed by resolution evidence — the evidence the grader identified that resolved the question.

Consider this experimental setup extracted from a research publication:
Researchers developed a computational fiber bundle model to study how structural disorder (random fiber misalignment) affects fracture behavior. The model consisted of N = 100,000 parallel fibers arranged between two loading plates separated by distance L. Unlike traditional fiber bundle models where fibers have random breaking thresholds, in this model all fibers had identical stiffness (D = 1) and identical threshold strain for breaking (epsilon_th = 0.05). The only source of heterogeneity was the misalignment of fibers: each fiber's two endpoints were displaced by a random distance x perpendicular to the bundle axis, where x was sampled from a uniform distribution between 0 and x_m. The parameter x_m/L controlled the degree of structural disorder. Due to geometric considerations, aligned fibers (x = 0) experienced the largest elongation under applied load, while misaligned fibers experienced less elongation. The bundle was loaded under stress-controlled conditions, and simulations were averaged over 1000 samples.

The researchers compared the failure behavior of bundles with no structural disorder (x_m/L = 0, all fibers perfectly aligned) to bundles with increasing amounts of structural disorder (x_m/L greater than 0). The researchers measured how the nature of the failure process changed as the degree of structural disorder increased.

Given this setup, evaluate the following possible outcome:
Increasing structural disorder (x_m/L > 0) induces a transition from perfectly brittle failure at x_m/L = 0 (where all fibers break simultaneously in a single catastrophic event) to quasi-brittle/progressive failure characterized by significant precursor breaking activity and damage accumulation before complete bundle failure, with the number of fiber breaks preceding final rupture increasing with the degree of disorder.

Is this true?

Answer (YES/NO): YES